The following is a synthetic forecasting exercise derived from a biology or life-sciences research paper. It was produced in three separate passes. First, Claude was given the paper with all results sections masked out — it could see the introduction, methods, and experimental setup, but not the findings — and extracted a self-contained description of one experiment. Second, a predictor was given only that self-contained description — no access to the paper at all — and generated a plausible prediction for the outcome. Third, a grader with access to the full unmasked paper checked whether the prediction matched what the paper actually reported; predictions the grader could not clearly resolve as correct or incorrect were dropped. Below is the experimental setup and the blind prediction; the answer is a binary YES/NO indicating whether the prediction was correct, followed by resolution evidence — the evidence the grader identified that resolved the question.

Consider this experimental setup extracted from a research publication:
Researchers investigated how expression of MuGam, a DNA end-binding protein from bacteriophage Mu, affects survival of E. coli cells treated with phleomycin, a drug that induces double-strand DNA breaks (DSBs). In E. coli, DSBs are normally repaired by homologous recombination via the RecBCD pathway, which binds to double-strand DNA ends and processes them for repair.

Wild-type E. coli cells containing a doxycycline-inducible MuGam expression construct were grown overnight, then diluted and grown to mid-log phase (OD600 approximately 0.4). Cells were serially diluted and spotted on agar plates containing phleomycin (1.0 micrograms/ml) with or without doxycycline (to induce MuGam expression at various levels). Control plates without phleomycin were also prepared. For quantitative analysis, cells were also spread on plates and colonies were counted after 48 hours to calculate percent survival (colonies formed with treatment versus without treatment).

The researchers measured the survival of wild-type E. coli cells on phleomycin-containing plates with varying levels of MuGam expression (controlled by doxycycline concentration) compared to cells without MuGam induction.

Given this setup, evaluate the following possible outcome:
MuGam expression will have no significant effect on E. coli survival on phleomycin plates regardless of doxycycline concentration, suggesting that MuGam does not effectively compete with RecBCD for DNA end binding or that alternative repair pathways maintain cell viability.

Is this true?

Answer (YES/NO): NO